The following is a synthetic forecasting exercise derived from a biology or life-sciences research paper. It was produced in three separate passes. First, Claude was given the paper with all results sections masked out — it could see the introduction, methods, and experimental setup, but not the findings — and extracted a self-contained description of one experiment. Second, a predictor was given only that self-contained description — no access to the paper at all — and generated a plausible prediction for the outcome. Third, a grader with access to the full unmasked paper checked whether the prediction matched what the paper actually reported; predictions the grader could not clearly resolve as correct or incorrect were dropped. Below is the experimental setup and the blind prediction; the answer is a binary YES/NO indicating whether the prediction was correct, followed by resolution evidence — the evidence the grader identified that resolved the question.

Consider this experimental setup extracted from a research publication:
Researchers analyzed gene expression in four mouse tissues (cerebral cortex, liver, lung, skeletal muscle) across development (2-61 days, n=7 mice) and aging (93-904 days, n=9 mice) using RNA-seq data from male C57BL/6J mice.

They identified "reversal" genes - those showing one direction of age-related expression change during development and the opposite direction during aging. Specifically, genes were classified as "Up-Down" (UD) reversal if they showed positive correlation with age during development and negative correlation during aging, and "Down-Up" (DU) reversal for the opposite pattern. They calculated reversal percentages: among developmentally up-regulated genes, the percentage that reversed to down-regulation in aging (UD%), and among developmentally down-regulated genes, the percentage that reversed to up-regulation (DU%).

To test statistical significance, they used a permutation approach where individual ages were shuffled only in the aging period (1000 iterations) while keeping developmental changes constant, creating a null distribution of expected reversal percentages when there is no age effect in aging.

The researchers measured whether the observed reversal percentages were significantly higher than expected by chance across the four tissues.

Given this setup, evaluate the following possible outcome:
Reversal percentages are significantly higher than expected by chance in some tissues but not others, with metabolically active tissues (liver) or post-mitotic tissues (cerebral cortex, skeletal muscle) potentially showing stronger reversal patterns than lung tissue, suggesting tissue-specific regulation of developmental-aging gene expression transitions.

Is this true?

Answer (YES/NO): NO